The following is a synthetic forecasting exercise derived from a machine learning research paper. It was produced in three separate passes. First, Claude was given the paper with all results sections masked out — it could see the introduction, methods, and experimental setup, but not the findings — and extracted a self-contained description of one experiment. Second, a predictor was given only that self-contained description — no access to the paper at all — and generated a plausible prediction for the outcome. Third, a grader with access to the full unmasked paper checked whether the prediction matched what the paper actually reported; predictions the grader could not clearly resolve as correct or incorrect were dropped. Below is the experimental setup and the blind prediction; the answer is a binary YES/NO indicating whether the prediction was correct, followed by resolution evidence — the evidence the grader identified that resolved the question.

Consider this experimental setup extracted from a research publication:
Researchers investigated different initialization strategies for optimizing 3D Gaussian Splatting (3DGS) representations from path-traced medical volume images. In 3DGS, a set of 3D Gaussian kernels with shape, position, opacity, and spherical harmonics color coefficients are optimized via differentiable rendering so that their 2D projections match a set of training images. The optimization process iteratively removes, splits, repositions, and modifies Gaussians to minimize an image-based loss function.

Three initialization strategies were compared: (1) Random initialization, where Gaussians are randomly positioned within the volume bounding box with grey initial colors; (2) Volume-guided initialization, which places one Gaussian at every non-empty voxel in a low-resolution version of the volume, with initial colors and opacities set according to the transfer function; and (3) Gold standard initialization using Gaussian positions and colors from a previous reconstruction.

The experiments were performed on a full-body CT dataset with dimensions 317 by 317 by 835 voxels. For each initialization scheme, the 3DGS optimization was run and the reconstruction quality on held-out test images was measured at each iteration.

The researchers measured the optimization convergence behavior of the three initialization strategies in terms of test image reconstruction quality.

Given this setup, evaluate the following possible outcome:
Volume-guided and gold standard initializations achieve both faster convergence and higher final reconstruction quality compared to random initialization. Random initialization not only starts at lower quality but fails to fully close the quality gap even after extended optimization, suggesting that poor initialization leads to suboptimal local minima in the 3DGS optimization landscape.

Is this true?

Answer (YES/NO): NO